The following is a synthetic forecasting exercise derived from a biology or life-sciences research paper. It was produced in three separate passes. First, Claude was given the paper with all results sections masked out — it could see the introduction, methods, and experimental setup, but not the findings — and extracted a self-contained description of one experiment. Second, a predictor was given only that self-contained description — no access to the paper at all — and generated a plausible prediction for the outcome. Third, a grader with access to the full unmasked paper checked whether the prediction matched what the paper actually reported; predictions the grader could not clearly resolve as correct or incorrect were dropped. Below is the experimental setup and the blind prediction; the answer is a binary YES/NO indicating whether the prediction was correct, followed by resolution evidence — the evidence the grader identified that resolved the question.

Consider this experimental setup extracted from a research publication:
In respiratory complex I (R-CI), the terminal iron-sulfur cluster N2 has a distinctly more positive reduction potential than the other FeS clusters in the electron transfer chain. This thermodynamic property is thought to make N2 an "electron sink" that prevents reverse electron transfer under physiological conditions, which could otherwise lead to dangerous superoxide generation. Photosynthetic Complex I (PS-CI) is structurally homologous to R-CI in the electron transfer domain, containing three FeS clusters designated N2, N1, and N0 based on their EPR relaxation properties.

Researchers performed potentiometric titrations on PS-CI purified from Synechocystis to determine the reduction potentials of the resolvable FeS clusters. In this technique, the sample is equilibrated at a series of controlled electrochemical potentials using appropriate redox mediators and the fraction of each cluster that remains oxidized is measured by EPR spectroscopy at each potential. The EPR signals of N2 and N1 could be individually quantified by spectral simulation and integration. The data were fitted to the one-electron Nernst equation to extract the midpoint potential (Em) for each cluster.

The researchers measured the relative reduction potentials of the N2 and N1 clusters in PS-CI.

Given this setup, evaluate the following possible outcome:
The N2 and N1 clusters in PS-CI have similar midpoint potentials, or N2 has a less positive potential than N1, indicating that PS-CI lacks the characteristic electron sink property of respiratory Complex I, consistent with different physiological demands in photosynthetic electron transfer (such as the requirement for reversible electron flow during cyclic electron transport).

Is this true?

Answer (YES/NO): YES